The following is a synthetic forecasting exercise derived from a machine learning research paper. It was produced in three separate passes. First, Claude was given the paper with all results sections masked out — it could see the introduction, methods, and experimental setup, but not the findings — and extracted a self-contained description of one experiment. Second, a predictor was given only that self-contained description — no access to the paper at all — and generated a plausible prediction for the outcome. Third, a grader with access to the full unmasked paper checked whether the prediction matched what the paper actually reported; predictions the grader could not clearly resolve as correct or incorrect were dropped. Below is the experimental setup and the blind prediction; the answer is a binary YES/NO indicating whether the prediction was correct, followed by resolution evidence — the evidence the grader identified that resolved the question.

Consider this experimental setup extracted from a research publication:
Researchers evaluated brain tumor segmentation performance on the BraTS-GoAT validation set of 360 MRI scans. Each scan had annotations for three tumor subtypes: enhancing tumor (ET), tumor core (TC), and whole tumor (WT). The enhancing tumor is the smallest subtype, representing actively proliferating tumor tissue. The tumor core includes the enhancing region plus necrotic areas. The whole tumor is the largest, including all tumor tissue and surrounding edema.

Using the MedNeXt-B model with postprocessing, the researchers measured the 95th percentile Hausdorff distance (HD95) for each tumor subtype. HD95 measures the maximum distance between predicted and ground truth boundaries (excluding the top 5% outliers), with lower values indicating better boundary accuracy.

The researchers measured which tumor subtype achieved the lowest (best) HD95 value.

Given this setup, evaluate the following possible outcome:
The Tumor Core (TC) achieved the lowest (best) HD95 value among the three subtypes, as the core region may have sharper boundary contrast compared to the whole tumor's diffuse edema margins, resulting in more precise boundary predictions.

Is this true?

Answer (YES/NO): NO